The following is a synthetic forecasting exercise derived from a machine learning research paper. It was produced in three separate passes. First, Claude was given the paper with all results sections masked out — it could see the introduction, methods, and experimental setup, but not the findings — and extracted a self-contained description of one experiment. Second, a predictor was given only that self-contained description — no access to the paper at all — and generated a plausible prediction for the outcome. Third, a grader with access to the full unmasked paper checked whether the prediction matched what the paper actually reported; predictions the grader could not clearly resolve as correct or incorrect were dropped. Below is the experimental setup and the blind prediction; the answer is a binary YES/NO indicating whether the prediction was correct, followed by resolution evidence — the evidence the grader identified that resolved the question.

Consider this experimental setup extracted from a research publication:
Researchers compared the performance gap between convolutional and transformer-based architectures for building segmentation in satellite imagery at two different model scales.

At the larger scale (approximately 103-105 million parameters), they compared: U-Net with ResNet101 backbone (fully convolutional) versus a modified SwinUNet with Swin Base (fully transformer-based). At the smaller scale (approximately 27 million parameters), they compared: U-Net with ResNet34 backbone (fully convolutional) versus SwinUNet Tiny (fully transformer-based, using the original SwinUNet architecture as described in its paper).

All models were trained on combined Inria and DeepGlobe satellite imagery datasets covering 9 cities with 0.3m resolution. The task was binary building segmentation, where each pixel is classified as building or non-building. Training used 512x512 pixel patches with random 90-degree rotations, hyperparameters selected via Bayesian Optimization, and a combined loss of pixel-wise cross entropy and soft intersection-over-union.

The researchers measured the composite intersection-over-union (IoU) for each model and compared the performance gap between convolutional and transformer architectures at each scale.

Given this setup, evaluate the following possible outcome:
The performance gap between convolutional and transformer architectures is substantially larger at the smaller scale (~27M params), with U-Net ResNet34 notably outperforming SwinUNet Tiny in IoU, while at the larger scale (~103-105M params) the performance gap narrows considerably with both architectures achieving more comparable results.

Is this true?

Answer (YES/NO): NO